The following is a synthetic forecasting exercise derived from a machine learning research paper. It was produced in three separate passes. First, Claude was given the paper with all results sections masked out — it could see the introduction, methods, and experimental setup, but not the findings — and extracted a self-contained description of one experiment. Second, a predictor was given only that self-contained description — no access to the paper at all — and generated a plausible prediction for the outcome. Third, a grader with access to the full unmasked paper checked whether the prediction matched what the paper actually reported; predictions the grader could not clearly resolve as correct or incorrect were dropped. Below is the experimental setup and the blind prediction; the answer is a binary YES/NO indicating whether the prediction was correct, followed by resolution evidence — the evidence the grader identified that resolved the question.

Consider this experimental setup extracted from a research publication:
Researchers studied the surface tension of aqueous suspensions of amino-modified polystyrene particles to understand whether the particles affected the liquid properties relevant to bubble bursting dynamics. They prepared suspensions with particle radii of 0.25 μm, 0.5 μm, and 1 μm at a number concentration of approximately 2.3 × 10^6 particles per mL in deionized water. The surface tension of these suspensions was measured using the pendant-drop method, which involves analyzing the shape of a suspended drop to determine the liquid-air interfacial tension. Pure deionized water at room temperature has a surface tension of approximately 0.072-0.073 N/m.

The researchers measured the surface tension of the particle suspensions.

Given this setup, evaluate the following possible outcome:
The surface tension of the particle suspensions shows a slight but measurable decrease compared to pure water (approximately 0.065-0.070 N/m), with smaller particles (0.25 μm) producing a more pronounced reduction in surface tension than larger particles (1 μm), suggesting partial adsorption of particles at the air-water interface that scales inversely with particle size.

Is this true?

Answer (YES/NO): NO